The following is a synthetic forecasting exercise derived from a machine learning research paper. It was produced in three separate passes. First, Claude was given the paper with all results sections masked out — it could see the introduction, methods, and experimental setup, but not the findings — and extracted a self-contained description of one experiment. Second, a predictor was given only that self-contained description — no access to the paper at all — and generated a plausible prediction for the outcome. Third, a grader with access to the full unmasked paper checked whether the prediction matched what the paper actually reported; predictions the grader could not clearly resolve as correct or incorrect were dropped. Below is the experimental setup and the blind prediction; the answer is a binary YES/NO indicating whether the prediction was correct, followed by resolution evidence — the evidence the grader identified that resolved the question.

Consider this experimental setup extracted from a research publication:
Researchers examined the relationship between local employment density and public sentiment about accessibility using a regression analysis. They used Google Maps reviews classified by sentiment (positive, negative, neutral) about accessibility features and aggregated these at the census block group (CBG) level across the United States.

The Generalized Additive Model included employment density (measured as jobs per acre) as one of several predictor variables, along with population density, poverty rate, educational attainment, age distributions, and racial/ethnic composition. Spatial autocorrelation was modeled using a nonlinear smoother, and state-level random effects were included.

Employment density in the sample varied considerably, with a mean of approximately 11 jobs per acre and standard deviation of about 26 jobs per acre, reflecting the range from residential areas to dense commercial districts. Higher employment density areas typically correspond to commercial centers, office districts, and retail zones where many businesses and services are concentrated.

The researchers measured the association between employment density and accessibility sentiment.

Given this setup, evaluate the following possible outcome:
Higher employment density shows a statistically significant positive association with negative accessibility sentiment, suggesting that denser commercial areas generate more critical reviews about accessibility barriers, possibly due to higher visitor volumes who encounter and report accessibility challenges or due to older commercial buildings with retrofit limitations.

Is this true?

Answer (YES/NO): NO